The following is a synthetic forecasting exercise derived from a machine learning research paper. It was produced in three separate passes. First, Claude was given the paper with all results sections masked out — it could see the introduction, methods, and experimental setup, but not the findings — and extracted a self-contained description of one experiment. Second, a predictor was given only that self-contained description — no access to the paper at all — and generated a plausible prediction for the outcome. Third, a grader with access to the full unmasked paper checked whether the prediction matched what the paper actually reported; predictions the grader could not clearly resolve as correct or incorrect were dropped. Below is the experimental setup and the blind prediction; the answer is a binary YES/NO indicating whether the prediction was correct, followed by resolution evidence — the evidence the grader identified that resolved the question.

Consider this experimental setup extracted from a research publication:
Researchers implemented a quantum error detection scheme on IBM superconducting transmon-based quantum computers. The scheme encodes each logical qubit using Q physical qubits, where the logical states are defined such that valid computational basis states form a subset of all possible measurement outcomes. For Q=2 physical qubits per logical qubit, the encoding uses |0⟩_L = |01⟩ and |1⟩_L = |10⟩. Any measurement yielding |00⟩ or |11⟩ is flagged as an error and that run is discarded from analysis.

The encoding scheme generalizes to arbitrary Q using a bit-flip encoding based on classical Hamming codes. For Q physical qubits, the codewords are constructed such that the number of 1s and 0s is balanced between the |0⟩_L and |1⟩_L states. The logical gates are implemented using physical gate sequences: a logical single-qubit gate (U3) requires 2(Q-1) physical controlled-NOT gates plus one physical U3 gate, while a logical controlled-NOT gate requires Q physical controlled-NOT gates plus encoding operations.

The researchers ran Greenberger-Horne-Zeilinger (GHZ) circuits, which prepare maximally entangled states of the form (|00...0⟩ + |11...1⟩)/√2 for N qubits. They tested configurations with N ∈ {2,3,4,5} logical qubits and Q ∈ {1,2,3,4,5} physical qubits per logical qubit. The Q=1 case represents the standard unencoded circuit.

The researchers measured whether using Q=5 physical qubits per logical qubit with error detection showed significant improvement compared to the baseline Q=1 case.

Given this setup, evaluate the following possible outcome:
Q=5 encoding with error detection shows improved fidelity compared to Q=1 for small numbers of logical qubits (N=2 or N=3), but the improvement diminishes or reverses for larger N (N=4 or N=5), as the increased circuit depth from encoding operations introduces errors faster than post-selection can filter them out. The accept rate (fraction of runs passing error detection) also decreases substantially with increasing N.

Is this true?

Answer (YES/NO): NO